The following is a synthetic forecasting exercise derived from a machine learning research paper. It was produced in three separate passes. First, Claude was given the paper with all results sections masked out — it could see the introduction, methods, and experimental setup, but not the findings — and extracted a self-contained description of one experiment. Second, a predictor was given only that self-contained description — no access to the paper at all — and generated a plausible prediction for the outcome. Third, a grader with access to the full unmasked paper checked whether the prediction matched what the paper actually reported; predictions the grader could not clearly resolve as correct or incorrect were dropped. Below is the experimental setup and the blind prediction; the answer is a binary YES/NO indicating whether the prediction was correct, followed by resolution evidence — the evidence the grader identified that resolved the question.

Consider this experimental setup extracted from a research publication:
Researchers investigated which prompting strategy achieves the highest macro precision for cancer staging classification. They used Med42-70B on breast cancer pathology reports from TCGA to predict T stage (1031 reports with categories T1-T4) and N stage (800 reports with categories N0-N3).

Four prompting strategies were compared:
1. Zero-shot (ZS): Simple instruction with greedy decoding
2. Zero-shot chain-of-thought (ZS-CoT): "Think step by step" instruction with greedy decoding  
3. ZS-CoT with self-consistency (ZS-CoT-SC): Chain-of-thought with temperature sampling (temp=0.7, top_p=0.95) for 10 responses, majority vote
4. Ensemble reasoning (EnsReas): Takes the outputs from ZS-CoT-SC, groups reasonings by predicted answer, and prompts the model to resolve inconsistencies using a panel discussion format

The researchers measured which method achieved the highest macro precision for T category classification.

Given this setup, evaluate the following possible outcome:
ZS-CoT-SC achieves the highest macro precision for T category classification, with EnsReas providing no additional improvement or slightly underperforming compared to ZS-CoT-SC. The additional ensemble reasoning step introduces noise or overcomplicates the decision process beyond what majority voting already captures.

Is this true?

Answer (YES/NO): YES